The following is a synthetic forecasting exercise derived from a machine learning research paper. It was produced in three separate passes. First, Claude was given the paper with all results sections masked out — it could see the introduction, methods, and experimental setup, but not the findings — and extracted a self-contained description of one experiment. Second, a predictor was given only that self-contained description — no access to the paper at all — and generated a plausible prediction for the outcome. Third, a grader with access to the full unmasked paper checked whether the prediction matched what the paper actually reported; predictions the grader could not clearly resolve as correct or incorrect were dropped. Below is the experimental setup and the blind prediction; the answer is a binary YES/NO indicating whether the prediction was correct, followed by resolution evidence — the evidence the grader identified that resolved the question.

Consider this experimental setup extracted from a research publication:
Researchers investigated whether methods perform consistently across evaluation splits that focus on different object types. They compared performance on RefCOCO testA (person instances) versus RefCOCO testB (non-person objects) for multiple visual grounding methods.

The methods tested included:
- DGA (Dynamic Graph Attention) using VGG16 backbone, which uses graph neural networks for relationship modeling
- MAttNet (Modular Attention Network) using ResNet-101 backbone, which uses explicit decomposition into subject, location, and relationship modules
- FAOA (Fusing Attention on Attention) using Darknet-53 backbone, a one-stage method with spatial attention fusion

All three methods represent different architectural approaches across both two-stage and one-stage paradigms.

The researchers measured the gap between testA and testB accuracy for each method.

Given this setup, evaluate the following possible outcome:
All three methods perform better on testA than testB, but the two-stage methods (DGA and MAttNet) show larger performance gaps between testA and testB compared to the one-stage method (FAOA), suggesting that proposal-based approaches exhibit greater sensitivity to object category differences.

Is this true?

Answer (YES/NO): YES